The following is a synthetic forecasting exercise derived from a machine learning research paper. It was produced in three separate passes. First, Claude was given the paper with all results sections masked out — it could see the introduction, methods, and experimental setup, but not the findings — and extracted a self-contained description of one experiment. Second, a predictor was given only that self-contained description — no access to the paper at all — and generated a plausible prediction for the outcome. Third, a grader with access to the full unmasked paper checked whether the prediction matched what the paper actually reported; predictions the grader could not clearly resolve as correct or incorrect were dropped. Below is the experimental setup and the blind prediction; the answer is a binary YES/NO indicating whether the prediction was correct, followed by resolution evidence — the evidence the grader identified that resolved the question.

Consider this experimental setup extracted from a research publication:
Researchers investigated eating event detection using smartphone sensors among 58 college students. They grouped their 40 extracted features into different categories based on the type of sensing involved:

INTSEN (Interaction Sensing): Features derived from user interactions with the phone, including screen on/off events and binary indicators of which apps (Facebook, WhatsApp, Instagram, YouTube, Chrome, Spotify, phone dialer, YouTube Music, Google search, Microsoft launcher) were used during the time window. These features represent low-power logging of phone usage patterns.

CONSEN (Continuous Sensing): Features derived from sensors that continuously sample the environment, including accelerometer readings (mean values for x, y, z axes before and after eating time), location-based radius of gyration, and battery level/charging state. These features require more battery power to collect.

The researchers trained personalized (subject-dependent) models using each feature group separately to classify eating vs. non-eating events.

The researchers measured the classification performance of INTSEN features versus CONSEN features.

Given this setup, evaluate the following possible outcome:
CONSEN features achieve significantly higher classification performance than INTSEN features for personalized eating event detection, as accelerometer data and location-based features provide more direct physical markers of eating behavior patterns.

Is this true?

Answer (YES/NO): YES